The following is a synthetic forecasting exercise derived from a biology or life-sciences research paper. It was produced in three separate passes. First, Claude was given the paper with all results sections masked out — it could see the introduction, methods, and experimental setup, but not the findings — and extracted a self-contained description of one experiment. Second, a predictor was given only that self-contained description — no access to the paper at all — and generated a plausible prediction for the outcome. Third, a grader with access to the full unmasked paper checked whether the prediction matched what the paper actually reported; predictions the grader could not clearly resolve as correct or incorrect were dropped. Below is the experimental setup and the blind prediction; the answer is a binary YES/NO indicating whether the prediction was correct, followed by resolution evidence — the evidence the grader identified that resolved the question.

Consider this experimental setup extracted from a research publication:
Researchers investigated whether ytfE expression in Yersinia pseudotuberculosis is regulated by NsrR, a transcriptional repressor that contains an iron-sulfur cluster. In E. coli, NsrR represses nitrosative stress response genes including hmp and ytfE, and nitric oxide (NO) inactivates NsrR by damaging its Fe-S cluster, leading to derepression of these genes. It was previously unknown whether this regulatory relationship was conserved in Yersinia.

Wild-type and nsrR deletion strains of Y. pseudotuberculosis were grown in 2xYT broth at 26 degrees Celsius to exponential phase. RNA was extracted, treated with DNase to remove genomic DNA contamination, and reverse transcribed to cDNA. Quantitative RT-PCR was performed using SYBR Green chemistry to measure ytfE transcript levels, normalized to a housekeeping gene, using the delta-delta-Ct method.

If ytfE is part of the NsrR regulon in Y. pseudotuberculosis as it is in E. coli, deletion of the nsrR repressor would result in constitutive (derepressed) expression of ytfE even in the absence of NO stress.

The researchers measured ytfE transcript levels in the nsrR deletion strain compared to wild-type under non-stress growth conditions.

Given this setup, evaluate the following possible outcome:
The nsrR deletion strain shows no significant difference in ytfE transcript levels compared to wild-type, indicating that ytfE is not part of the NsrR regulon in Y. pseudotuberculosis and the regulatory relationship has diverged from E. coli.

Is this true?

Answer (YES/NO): NO